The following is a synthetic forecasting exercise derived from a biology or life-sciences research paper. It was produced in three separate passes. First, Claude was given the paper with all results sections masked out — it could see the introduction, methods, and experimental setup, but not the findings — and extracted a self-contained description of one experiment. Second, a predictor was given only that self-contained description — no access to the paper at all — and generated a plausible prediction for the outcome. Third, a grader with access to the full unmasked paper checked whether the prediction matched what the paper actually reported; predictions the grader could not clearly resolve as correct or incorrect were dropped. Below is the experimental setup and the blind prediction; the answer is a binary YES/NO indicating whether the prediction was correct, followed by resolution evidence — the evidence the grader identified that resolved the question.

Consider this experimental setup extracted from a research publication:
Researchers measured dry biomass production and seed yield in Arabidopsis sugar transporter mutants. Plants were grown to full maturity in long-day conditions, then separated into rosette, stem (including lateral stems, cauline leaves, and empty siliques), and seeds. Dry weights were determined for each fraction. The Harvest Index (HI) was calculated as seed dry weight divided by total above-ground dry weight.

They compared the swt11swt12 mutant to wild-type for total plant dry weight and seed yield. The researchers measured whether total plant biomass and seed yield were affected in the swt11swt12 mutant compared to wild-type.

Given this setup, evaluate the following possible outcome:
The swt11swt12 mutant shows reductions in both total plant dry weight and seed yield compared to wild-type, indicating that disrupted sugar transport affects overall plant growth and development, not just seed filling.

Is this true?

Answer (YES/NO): YES